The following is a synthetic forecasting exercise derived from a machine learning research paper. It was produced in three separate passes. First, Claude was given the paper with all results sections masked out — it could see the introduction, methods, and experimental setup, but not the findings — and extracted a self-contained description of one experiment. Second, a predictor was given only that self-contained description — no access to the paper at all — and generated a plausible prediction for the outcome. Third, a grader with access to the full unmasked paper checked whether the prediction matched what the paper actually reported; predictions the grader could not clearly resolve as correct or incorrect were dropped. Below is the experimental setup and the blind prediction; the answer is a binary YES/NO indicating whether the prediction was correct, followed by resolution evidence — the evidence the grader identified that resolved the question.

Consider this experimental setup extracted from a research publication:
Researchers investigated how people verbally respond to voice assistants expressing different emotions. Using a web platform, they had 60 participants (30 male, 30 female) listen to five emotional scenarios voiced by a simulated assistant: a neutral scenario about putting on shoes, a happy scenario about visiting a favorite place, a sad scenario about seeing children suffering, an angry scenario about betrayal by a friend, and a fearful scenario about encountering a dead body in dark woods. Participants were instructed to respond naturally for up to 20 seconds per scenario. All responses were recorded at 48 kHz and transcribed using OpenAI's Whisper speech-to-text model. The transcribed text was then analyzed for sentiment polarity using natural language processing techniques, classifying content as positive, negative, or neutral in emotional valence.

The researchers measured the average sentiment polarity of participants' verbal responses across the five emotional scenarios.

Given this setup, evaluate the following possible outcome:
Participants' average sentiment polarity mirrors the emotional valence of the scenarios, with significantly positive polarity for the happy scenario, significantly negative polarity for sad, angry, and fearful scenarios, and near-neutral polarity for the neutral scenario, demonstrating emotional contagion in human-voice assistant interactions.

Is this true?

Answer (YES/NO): NO